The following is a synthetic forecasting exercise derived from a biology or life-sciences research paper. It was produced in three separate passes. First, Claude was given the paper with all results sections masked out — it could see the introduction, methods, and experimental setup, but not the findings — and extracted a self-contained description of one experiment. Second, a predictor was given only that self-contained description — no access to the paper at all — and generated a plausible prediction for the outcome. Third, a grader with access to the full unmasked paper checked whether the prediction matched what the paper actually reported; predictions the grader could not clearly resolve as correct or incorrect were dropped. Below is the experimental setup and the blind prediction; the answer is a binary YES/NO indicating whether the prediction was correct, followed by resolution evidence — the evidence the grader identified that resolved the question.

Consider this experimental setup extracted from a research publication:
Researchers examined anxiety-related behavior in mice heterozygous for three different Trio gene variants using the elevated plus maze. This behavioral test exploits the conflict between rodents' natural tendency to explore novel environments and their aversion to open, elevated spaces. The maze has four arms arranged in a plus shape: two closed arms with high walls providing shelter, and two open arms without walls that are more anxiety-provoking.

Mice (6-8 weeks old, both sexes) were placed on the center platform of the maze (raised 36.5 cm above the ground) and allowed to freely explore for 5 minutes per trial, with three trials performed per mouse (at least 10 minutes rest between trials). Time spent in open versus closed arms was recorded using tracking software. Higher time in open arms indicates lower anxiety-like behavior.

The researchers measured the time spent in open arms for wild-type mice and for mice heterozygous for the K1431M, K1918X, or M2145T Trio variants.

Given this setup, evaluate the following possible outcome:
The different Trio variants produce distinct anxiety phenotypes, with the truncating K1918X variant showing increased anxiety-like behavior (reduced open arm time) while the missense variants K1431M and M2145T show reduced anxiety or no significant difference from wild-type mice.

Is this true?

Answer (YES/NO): NO